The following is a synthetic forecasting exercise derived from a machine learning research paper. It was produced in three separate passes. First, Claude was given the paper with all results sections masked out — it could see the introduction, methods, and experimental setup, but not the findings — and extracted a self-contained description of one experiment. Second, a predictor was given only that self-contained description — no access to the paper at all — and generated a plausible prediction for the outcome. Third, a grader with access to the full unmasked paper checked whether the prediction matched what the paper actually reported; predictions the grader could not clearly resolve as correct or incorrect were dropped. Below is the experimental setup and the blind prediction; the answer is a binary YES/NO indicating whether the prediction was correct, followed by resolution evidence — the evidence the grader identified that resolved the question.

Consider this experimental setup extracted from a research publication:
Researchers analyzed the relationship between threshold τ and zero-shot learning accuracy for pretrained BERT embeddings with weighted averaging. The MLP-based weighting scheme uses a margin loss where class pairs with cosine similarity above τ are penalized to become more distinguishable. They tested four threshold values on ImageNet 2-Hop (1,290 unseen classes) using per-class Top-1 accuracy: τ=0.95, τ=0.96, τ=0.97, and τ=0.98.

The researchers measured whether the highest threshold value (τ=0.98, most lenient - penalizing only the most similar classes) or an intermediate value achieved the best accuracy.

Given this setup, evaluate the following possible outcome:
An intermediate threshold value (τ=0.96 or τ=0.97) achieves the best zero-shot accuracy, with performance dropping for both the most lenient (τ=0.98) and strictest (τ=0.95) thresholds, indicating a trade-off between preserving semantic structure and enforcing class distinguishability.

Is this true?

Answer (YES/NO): YES